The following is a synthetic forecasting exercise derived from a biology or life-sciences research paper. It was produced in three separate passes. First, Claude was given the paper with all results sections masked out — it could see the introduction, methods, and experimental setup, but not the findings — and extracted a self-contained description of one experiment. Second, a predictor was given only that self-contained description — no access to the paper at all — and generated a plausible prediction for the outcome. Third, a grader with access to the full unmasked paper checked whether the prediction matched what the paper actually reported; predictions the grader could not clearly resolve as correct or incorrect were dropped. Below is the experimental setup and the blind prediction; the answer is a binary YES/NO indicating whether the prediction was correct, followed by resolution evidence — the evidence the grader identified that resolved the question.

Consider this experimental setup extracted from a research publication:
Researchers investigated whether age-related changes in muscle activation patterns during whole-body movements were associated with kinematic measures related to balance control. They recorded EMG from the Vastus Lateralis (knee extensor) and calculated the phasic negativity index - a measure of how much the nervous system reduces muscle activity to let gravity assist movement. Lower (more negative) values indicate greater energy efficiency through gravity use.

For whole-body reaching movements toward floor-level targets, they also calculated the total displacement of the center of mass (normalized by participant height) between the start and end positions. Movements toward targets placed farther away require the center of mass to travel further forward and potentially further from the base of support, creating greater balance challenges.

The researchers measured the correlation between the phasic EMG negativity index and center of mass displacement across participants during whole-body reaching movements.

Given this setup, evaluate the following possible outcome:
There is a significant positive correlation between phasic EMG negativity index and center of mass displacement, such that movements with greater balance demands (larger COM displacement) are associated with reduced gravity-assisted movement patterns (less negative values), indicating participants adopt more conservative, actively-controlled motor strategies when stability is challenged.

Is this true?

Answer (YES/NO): NO